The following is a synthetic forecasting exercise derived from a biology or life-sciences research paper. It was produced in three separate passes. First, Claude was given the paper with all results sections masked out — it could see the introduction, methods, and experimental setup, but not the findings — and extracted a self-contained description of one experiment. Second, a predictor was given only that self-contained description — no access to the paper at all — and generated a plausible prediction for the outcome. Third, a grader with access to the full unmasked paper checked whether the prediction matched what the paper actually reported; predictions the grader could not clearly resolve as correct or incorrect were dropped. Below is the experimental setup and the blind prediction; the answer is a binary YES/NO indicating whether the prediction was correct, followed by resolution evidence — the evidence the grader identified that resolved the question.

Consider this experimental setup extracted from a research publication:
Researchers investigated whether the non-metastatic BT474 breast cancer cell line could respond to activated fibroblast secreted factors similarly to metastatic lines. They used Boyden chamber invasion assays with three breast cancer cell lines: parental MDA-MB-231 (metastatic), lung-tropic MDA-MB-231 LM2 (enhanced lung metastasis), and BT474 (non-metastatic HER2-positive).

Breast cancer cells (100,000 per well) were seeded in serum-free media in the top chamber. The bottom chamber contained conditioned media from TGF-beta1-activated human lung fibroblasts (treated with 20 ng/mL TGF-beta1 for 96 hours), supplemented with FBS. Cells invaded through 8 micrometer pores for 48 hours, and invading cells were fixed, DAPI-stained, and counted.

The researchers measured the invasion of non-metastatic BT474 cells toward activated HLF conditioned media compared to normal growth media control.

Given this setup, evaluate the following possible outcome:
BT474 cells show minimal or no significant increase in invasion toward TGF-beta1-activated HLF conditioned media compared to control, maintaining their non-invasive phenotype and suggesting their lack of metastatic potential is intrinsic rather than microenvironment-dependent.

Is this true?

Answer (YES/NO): YES